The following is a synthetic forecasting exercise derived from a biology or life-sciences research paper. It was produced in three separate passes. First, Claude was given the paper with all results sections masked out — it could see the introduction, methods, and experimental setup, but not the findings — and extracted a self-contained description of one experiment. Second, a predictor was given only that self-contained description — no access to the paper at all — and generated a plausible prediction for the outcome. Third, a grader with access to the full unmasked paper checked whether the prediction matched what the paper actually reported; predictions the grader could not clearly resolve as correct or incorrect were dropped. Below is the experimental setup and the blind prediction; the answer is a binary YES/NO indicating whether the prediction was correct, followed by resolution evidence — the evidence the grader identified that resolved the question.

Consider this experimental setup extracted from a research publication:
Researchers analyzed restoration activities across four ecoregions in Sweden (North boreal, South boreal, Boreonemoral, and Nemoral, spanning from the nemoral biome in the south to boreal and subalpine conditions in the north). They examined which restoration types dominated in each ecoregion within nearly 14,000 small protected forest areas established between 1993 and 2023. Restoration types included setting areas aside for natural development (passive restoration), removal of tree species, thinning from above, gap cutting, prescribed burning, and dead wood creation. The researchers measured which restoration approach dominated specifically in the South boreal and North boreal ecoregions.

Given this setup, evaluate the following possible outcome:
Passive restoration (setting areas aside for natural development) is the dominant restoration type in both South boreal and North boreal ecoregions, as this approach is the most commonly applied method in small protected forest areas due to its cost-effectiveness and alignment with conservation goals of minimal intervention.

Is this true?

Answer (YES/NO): YES